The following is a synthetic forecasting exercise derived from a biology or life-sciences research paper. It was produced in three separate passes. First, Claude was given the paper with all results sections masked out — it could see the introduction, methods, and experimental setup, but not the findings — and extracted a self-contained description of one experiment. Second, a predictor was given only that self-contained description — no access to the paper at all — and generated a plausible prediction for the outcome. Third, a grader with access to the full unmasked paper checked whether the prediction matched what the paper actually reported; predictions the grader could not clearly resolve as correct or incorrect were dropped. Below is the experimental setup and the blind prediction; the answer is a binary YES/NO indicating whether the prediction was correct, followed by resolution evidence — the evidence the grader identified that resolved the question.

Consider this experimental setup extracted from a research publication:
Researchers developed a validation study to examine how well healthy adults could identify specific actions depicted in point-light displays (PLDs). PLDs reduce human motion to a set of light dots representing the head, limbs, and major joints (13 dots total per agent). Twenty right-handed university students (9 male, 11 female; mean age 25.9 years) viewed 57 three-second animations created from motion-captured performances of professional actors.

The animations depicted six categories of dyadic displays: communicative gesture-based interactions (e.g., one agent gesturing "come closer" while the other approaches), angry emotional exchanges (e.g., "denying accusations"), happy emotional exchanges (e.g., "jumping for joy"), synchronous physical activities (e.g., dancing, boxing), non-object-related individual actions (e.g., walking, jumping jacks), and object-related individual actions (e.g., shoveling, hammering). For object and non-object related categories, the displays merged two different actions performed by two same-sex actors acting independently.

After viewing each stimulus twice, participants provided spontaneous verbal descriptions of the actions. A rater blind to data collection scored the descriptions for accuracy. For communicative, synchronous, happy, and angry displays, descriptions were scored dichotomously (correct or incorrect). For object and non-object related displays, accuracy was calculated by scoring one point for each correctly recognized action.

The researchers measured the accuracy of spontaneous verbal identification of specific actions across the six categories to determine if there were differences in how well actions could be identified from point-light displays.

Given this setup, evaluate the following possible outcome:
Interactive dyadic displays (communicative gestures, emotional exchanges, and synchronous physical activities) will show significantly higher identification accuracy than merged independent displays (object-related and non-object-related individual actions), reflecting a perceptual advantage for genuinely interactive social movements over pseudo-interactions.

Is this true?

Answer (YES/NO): NO